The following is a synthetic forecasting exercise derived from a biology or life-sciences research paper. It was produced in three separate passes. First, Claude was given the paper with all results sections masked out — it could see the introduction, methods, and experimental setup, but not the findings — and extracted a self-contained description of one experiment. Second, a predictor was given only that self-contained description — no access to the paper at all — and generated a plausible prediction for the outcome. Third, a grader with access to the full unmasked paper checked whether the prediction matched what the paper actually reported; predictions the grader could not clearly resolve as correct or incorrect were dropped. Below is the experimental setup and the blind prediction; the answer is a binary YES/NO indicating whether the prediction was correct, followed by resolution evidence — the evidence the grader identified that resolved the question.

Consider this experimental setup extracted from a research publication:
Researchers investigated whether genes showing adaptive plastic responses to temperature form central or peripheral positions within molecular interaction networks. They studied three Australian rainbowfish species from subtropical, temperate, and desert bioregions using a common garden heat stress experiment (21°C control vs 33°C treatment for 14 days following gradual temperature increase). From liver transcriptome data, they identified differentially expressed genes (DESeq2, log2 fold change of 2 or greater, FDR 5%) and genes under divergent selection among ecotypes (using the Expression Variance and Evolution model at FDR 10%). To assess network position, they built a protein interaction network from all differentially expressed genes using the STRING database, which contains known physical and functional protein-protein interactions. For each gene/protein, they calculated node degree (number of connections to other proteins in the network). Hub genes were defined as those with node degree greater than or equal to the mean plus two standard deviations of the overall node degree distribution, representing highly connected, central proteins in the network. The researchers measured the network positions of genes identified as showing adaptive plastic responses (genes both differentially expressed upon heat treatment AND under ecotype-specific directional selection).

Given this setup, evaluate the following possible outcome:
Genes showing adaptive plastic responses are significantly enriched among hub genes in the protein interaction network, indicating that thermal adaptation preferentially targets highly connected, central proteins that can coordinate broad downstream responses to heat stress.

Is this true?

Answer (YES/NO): YES